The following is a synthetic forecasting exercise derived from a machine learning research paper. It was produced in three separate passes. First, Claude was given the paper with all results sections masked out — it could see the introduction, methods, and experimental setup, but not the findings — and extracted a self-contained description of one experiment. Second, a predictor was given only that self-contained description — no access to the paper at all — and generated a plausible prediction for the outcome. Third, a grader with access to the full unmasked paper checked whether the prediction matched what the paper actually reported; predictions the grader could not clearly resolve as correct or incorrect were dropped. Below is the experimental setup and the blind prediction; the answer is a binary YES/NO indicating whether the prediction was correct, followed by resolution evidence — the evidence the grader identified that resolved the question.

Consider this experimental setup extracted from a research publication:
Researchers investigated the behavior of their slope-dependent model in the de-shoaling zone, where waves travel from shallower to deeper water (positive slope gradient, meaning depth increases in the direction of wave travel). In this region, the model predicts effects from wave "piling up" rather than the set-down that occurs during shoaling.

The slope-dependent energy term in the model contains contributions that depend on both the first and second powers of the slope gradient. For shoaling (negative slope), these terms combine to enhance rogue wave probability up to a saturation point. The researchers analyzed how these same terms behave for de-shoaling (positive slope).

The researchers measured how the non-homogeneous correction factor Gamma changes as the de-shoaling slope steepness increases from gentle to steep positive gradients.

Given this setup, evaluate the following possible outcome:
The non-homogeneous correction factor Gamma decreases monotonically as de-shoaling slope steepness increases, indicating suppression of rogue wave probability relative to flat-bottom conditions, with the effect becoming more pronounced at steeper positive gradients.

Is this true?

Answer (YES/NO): YES